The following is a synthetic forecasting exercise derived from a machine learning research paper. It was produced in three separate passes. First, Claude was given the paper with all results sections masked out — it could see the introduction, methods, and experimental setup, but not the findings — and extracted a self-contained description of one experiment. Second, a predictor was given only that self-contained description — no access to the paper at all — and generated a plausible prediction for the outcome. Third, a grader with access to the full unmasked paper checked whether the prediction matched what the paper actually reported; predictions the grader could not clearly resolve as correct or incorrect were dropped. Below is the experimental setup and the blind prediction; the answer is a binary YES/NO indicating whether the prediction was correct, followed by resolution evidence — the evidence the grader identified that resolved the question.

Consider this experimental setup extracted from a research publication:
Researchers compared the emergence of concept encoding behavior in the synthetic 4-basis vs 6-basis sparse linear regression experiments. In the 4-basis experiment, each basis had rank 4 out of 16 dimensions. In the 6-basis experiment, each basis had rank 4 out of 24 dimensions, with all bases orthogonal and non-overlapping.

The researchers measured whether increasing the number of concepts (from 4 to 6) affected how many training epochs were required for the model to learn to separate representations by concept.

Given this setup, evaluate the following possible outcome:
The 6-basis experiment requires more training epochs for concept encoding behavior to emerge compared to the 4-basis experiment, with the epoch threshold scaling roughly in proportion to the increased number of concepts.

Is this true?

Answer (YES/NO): NO